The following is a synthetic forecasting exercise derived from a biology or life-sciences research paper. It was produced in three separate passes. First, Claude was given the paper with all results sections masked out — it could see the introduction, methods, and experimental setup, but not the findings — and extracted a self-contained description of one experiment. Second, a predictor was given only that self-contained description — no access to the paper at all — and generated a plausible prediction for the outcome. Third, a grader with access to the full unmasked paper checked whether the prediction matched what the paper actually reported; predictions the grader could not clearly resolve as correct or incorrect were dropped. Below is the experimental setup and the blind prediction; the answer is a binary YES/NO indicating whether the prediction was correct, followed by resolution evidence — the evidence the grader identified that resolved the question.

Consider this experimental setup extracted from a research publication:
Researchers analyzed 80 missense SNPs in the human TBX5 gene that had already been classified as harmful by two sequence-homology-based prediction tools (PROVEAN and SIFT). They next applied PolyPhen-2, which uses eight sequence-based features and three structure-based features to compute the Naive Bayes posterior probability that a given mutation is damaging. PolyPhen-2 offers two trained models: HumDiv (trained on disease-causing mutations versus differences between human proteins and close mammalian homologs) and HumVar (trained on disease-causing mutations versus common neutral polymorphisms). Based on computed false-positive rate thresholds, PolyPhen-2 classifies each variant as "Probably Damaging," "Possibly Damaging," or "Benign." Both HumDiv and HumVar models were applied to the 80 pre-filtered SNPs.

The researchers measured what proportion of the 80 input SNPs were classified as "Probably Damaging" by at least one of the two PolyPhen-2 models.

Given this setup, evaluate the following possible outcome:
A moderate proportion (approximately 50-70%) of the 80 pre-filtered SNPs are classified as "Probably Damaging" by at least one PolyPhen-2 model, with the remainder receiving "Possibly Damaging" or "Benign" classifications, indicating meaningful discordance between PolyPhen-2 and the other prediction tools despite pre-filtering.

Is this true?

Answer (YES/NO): NO